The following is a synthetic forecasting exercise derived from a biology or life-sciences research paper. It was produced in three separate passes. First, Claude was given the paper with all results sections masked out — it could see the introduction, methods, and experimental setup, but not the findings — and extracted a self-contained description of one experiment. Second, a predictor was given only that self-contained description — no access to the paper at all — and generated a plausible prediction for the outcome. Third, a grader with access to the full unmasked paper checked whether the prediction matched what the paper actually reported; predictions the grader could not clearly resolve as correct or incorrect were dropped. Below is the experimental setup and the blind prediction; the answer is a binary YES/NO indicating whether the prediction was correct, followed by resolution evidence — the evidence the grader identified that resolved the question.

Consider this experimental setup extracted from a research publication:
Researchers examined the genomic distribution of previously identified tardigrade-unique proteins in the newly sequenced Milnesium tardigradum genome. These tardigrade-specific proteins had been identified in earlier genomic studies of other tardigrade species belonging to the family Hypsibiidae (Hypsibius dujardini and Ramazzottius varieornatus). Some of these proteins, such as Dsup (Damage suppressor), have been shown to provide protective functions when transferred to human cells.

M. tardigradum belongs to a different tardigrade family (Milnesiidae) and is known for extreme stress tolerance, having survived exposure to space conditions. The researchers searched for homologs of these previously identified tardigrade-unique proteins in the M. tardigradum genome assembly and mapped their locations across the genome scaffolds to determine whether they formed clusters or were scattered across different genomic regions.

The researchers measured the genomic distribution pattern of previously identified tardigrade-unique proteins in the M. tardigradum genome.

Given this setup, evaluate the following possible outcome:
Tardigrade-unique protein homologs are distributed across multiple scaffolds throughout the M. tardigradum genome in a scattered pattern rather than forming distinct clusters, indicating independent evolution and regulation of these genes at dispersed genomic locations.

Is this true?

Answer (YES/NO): YES